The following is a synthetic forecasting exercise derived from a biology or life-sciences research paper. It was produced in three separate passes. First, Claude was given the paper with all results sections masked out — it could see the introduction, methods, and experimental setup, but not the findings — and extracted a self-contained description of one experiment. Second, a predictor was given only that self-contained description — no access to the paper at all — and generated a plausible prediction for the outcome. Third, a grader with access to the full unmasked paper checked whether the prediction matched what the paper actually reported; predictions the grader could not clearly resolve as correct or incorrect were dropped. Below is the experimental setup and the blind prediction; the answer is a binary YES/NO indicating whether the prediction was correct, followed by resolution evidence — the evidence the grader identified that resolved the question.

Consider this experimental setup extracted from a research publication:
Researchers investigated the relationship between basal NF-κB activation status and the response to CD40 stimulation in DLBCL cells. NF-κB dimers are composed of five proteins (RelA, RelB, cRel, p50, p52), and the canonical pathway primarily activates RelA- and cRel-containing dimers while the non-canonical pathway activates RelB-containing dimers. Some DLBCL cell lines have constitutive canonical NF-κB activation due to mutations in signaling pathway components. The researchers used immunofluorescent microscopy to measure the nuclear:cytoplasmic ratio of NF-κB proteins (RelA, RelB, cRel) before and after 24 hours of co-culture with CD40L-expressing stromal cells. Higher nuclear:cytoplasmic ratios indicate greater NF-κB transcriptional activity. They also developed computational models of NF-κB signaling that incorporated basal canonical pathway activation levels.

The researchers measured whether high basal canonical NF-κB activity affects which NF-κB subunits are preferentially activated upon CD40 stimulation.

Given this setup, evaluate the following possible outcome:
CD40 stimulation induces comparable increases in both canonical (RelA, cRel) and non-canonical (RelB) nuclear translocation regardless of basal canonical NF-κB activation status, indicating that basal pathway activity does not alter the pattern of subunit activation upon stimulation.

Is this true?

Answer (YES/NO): NO